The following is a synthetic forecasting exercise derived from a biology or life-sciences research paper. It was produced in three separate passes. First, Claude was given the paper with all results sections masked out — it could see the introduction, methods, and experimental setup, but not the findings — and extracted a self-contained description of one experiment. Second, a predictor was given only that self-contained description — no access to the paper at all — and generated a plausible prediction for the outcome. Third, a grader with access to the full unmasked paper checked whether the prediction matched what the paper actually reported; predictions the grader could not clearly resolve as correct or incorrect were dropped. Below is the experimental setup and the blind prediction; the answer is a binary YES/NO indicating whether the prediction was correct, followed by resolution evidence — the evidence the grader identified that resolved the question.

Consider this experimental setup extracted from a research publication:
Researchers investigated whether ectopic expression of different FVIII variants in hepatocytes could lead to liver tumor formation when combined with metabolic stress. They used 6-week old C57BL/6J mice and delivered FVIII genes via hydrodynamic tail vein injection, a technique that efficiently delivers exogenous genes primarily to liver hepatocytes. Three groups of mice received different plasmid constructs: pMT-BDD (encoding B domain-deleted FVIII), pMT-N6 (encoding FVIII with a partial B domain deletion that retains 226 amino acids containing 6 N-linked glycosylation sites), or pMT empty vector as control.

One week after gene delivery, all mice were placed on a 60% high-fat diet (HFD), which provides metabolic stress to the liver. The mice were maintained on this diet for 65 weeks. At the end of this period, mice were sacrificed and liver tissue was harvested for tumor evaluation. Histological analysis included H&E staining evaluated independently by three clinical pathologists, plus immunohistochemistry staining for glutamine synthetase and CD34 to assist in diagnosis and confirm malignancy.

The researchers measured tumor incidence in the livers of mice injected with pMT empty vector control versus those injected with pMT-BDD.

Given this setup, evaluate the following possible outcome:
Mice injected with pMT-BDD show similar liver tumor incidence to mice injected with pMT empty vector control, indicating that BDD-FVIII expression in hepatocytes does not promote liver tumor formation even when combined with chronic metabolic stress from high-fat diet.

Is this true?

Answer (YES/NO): NO